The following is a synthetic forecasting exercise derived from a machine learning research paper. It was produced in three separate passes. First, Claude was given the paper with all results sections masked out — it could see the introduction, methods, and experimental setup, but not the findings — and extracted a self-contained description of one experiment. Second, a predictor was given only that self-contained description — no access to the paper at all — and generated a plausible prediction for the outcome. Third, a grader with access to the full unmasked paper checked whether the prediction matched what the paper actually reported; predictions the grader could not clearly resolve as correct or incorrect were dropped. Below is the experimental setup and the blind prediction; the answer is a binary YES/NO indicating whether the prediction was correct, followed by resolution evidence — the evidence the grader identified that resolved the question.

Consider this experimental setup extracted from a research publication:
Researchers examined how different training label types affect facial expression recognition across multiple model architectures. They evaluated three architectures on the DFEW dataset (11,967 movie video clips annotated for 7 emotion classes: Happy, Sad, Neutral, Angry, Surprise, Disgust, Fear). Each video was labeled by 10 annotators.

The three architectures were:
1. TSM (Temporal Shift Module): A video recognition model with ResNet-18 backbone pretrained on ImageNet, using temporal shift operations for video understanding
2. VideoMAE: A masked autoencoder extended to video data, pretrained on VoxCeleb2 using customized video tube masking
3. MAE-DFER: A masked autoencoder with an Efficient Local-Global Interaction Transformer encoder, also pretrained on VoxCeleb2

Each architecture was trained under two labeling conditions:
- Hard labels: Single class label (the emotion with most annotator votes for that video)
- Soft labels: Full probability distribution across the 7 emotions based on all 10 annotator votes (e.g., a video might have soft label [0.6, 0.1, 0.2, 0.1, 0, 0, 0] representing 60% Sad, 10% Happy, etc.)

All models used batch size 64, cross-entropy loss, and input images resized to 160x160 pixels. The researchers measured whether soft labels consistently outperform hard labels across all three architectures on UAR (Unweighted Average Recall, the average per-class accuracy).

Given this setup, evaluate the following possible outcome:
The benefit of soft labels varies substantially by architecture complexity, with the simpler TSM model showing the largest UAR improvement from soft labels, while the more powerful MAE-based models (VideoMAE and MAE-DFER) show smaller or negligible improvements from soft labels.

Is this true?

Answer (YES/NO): YES